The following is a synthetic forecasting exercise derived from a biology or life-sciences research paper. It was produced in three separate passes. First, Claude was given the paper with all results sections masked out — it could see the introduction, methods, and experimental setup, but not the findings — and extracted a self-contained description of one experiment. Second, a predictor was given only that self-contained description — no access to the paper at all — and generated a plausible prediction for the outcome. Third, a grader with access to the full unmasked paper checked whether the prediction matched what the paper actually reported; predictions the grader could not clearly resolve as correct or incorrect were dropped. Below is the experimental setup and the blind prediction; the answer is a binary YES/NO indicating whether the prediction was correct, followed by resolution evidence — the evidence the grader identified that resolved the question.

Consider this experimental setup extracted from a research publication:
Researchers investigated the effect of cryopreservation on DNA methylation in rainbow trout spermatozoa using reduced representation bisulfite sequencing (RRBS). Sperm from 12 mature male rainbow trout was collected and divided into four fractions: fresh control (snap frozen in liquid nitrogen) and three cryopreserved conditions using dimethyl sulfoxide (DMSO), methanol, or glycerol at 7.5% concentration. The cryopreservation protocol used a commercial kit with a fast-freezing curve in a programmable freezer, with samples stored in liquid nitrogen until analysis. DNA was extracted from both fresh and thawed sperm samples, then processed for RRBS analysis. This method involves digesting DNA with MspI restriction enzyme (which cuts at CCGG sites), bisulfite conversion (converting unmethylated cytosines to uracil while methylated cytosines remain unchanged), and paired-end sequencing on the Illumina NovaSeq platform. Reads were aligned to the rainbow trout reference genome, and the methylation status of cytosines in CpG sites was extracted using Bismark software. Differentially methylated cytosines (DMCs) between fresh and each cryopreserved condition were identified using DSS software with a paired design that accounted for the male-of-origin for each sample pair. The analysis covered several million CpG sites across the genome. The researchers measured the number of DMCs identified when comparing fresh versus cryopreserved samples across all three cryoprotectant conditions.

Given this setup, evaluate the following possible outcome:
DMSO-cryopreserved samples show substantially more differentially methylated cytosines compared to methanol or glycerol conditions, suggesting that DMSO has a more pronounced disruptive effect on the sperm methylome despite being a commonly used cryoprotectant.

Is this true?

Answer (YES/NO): NO